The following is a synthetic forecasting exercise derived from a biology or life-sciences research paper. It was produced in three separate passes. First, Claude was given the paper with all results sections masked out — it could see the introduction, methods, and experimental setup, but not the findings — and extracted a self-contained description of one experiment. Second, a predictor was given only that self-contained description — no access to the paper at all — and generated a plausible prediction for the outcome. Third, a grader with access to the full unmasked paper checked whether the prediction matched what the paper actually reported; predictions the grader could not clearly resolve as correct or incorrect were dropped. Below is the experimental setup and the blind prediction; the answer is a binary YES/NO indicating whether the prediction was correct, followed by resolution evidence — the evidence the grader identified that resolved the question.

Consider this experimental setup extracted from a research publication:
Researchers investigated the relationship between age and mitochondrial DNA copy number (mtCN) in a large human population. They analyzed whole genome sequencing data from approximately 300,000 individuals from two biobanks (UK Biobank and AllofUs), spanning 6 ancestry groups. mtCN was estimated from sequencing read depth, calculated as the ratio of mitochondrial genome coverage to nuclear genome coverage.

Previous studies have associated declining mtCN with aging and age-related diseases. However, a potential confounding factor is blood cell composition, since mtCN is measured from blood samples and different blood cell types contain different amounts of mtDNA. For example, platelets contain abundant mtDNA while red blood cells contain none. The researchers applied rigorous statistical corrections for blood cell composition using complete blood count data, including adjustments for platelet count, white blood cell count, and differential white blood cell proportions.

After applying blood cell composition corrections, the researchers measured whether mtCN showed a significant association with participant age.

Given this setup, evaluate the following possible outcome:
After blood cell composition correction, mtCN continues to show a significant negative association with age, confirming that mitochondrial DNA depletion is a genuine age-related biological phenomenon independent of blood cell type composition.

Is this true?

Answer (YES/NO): YES